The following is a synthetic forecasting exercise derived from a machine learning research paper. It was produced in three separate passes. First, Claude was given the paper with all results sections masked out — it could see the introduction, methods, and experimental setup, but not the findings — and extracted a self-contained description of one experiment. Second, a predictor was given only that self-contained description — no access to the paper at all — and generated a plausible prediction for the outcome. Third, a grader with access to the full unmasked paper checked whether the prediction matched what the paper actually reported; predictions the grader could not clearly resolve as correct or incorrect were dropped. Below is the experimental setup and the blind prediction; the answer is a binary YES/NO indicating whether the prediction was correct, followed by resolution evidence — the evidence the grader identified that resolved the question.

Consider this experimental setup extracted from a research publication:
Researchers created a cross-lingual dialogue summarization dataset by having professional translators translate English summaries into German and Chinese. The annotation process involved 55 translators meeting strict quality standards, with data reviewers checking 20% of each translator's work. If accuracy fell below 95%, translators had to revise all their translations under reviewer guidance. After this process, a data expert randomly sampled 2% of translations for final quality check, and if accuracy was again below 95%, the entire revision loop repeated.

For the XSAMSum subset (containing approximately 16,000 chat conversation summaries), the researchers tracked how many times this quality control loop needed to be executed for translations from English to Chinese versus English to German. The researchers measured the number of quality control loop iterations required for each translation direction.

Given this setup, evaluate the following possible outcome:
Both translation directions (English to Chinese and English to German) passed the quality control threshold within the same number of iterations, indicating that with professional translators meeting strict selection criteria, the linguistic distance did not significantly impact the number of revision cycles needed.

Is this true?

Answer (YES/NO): NO